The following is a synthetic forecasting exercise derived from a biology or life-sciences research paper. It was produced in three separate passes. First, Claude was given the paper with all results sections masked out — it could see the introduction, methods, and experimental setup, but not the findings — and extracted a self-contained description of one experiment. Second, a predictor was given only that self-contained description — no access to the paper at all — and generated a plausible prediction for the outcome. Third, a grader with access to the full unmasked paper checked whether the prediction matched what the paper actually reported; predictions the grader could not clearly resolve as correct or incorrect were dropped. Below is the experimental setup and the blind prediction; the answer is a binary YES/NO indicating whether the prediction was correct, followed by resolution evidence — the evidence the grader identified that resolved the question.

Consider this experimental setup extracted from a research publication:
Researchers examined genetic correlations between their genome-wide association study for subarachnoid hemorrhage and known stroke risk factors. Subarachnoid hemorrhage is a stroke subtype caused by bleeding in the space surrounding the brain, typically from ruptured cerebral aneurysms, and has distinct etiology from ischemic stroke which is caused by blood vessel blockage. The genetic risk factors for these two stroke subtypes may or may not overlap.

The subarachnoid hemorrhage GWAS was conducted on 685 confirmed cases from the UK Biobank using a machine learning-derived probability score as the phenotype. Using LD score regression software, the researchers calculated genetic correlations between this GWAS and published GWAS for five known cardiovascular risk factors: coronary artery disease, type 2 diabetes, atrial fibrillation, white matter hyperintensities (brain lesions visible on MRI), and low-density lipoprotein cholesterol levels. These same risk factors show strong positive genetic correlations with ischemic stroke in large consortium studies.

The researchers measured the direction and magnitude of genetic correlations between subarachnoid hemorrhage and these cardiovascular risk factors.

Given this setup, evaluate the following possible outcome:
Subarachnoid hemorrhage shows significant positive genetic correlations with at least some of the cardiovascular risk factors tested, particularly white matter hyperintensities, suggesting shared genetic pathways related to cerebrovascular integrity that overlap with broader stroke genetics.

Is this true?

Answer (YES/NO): NO